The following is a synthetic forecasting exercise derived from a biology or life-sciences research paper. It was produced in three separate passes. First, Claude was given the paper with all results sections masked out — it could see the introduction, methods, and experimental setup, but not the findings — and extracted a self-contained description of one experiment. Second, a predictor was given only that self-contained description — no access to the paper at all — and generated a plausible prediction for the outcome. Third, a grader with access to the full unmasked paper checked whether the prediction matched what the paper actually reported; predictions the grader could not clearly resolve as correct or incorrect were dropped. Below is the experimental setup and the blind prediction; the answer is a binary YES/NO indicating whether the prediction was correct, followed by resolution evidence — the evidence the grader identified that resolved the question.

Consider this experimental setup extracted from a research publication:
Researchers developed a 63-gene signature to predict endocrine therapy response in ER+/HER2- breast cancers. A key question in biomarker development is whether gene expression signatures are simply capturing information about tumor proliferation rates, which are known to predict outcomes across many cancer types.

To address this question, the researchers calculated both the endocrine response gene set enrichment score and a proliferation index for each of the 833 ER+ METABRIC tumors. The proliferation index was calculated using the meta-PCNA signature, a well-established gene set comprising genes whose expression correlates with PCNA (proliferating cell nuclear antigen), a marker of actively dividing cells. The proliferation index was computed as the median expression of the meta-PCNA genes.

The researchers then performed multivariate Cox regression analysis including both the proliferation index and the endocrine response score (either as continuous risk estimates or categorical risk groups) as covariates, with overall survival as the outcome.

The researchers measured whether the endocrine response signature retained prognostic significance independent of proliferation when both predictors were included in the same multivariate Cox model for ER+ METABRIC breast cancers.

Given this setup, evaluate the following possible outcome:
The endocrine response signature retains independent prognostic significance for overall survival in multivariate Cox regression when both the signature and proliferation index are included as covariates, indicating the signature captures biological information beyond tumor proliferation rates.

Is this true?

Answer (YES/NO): YES